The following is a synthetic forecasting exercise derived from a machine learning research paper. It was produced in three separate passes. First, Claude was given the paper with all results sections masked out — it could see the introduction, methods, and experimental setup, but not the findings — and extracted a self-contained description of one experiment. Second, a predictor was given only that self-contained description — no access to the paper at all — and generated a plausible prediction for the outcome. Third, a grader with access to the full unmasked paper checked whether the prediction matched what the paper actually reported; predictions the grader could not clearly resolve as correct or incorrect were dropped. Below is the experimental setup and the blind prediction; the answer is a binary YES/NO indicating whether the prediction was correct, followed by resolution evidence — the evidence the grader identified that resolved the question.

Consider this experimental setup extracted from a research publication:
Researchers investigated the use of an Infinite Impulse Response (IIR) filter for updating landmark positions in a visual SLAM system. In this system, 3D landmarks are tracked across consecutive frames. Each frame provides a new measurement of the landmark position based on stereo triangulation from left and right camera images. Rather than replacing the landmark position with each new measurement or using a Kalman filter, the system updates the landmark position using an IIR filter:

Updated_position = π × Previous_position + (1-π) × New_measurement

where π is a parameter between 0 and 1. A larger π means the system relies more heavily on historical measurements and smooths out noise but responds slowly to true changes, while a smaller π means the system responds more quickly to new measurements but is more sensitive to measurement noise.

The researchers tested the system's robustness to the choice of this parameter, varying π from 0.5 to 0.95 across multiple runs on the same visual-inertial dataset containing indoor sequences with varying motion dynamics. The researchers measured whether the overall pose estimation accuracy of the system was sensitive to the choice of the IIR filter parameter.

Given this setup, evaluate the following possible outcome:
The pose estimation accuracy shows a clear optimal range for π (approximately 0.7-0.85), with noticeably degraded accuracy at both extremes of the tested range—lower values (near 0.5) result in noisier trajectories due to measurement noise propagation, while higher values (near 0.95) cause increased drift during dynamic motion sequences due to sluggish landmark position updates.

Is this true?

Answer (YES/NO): NO